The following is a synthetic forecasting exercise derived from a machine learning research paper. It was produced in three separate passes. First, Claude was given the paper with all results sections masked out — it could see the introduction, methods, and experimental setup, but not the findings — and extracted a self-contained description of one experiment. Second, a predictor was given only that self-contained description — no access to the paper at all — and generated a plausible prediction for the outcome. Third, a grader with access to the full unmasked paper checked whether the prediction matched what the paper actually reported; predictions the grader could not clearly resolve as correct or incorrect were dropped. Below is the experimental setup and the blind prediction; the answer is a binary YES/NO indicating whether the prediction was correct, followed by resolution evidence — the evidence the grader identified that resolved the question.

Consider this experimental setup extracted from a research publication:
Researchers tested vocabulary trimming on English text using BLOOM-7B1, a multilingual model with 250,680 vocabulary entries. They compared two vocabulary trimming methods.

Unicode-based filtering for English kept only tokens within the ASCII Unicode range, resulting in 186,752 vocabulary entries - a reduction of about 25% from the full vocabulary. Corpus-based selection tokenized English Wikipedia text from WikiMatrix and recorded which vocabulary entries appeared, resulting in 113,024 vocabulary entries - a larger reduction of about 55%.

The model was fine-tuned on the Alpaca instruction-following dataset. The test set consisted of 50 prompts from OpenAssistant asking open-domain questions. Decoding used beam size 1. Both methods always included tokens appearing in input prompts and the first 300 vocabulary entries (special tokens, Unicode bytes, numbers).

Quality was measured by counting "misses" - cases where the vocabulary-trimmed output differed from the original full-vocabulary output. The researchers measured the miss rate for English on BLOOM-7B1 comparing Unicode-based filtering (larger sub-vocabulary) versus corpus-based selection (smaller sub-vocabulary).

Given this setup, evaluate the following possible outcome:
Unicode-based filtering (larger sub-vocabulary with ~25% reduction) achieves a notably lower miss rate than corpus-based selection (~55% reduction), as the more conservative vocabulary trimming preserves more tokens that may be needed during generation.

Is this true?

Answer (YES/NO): YES